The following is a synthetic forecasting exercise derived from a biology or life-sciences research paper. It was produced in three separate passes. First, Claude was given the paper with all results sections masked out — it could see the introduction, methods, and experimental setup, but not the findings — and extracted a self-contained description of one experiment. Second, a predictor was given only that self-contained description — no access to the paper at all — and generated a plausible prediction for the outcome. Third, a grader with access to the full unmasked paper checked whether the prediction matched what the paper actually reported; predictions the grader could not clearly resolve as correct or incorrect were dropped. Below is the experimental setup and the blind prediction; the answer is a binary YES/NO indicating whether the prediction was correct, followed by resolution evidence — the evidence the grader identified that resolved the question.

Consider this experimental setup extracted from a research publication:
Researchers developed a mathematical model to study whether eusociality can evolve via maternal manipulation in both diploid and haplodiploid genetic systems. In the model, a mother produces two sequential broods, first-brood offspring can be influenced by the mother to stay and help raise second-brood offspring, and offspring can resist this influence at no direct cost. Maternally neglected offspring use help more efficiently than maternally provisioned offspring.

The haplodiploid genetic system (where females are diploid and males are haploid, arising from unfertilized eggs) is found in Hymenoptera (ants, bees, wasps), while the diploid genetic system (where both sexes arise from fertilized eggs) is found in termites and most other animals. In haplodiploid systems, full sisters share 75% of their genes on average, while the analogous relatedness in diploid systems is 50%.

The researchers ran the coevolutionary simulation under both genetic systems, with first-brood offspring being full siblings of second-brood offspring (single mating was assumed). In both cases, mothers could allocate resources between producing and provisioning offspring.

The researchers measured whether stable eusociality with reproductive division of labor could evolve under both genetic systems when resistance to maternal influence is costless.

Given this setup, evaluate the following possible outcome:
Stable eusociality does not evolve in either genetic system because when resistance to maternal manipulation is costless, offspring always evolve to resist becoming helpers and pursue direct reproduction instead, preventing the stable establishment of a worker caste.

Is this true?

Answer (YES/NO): NO